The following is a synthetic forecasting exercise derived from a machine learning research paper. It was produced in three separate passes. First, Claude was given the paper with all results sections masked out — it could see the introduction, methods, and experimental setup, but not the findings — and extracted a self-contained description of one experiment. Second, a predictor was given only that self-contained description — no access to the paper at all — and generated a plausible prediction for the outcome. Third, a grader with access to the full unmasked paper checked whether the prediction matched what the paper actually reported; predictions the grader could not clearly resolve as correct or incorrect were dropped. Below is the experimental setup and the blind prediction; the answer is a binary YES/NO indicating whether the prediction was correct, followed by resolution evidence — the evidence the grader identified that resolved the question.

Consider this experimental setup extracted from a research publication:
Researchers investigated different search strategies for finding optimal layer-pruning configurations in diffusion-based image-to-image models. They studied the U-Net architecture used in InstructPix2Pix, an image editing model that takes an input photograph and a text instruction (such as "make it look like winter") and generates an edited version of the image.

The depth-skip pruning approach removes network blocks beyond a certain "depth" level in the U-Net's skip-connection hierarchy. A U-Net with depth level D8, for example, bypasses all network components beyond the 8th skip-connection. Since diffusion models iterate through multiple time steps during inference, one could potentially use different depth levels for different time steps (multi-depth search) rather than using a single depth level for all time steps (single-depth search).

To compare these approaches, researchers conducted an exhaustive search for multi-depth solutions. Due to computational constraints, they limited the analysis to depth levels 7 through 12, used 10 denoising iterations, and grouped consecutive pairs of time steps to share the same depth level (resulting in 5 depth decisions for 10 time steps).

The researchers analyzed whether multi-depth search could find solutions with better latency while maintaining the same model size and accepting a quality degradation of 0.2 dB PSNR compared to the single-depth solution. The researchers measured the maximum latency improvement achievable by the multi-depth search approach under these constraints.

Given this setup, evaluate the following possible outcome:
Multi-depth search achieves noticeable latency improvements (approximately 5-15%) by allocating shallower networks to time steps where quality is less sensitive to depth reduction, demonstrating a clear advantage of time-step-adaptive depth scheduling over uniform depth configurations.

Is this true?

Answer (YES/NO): NO